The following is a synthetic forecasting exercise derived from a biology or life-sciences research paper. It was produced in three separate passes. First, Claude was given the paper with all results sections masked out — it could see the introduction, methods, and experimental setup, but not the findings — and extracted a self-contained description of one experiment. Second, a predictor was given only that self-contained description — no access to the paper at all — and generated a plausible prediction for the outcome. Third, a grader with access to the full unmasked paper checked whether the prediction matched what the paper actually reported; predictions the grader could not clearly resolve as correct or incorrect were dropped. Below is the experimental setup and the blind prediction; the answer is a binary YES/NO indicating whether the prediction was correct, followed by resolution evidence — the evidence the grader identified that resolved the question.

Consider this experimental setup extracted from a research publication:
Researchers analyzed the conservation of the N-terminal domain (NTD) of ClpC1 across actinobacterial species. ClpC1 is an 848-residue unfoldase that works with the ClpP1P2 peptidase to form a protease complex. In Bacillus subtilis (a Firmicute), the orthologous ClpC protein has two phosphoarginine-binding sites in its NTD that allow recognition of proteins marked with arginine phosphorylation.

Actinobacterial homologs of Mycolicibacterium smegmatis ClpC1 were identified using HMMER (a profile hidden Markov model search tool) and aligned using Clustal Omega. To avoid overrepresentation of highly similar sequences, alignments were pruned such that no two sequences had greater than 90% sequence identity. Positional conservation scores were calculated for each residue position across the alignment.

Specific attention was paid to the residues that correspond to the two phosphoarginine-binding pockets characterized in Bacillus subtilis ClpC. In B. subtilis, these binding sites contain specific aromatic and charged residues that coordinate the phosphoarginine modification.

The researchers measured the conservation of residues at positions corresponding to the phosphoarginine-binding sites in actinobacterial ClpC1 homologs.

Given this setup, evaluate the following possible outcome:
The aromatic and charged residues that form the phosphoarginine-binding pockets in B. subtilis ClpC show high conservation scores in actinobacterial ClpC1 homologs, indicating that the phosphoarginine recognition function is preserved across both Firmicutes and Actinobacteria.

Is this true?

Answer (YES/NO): YES